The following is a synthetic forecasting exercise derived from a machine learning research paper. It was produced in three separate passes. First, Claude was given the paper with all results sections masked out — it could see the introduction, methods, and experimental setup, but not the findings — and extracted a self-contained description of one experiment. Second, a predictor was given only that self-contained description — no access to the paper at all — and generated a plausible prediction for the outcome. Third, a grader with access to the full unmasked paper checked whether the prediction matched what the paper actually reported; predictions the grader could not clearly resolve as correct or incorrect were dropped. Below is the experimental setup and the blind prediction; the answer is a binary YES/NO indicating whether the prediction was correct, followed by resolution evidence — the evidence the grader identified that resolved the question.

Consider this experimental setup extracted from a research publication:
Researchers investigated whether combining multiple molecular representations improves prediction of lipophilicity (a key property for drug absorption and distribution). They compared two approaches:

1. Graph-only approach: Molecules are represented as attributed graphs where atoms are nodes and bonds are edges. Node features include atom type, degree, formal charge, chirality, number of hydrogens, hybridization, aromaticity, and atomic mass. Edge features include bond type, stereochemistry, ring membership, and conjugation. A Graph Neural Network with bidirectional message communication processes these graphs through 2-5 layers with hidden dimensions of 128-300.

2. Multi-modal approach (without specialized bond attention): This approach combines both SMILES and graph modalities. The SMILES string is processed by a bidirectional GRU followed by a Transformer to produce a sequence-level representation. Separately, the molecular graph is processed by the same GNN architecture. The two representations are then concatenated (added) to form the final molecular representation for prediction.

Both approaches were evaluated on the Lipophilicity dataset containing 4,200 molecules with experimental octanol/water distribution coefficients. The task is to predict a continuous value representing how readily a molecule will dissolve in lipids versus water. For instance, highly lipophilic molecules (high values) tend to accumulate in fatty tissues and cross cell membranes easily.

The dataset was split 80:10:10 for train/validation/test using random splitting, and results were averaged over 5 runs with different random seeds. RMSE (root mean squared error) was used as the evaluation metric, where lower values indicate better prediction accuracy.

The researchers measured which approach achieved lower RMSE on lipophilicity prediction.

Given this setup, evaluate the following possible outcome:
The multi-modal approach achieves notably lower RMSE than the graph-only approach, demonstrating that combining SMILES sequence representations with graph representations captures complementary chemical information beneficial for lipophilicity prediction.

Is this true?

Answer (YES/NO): NO